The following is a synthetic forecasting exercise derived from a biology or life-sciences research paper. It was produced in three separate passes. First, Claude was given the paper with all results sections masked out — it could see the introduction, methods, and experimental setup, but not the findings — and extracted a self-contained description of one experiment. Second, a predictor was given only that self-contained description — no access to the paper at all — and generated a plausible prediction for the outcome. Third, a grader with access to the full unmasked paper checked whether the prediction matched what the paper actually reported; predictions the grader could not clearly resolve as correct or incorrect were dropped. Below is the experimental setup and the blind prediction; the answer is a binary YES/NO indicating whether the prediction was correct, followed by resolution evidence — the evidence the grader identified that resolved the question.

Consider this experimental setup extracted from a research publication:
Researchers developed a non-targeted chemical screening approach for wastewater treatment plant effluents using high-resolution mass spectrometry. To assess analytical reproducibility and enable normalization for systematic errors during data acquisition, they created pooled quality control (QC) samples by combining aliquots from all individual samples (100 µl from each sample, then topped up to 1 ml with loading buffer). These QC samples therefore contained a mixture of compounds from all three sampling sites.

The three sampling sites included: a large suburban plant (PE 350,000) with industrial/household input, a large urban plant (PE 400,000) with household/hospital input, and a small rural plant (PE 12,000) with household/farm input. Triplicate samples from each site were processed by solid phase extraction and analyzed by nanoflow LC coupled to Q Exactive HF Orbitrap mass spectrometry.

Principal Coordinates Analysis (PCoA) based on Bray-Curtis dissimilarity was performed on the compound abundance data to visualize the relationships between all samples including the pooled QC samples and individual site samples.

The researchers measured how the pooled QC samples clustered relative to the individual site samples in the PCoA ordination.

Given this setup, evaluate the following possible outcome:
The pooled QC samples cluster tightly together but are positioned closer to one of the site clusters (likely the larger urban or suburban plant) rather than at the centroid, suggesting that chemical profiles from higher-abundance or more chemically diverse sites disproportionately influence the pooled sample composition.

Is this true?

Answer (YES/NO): NO